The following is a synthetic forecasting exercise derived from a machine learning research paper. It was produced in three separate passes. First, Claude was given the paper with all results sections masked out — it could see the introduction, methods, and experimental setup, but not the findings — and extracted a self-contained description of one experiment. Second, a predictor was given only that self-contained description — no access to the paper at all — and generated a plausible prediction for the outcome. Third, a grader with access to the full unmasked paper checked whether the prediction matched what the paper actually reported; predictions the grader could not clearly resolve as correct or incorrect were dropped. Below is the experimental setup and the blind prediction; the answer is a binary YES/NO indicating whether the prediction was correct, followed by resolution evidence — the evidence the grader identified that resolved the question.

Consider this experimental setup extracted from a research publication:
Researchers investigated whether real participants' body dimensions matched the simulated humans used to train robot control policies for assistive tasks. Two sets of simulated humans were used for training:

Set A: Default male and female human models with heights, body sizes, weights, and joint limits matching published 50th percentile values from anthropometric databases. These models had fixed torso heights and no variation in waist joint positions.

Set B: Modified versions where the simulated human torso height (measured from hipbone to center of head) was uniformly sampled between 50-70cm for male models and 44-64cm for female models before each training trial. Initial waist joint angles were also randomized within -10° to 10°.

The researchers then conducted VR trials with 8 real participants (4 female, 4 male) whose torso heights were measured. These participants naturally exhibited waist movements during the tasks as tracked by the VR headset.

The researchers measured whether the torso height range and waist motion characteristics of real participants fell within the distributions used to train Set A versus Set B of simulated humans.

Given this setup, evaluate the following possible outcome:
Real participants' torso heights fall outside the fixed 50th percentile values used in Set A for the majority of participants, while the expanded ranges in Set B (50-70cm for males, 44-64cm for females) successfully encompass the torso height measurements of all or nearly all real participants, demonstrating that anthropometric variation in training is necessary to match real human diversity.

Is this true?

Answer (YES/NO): NO